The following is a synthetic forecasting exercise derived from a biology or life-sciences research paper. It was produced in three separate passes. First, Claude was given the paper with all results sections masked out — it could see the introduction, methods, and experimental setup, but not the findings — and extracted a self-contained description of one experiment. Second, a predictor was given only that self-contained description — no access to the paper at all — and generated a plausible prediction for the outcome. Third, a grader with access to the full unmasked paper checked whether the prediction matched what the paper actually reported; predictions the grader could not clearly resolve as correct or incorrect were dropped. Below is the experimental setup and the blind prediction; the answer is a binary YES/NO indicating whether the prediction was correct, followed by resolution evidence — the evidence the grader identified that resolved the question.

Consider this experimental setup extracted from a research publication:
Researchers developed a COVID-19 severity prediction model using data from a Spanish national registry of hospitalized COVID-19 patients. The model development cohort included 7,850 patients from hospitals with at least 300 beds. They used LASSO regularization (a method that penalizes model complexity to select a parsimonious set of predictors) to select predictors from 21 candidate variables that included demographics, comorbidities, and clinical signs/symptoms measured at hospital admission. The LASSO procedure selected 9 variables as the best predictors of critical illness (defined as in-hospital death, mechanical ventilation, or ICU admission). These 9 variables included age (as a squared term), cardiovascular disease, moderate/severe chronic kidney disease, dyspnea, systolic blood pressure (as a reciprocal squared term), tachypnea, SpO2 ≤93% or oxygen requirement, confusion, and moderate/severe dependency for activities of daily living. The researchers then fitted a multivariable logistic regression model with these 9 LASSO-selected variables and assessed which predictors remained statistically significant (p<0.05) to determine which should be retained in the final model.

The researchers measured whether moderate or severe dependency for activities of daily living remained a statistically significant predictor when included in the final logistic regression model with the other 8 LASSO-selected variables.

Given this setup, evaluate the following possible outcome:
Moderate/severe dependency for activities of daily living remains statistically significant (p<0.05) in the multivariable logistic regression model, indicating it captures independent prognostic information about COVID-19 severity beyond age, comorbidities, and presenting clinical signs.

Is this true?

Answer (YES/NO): NO